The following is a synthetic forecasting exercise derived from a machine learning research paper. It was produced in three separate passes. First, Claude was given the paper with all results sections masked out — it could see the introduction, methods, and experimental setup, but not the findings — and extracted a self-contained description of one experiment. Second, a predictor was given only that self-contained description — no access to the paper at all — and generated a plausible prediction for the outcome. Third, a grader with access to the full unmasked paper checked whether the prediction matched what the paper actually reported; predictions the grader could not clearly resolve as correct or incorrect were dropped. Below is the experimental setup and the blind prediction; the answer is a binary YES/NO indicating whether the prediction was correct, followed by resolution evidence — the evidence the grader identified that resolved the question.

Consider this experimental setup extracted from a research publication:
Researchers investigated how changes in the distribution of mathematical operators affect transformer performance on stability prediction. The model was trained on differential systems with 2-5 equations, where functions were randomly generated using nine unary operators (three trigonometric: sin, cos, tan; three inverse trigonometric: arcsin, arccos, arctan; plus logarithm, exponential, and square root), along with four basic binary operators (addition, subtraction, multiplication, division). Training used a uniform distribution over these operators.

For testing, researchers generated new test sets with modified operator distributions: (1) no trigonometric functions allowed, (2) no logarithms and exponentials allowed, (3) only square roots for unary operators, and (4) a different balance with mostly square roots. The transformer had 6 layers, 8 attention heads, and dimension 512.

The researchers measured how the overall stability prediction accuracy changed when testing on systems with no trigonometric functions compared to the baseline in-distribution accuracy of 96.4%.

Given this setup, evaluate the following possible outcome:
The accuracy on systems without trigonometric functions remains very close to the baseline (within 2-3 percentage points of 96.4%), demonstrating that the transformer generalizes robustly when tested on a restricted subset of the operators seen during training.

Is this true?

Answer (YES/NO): YES